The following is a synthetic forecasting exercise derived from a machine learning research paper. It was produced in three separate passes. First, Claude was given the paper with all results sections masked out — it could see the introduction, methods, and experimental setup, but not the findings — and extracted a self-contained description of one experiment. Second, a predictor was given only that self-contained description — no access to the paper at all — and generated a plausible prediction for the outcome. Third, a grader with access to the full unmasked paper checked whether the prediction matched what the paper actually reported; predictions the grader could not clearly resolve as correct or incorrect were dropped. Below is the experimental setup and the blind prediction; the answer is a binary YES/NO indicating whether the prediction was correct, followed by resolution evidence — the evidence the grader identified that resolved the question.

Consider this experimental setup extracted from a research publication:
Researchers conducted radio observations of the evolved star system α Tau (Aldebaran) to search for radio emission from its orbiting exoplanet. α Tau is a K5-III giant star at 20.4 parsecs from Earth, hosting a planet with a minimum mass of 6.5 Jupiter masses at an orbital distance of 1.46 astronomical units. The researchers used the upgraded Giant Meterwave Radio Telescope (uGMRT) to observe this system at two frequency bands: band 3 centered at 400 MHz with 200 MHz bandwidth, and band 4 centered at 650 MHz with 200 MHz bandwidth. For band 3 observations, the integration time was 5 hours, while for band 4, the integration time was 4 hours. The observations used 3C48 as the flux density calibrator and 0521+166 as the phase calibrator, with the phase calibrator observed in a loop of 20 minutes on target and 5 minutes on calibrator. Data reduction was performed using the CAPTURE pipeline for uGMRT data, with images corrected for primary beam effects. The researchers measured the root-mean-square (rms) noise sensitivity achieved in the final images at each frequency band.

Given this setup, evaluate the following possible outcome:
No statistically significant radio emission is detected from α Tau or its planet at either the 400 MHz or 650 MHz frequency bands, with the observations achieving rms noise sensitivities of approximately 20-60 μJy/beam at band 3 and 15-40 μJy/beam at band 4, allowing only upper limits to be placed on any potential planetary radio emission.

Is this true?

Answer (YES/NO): NO